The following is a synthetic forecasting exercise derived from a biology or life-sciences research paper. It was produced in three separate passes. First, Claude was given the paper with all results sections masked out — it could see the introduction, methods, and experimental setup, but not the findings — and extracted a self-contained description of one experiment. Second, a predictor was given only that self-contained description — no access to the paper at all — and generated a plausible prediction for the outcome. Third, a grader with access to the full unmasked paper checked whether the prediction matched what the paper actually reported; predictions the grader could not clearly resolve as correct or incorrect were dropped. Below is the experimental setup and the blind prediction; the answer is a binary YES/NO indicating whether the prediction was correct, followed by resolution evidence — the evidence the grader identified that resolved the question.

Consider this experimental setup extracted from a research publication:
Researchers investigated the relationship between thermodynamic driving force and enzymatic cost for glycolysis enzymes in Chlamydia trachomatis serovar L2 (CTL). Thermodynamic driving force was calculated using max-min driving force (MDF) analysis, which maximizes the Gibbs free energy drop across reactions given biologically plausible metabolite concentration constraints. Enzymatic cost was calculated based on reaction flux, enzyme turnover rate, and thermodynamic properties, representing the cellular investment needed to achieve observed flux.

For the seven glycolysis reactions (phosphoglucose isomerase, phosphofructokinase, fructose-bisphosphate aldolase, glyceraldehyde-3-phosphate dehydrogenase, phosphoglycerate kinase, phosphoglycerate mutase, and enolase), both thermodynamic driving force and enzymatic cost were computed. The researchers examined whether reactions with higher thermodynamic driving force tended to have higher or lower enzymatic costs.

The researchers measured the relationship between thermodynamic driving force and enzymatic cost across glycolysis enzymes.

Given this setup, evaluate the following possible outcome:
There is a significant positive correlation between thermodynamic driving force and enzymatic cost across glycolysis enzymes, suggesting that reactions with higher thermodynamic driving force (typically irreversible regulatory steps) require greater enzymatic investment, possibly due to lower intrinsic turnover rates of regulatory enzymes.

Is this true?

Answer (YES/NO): NO